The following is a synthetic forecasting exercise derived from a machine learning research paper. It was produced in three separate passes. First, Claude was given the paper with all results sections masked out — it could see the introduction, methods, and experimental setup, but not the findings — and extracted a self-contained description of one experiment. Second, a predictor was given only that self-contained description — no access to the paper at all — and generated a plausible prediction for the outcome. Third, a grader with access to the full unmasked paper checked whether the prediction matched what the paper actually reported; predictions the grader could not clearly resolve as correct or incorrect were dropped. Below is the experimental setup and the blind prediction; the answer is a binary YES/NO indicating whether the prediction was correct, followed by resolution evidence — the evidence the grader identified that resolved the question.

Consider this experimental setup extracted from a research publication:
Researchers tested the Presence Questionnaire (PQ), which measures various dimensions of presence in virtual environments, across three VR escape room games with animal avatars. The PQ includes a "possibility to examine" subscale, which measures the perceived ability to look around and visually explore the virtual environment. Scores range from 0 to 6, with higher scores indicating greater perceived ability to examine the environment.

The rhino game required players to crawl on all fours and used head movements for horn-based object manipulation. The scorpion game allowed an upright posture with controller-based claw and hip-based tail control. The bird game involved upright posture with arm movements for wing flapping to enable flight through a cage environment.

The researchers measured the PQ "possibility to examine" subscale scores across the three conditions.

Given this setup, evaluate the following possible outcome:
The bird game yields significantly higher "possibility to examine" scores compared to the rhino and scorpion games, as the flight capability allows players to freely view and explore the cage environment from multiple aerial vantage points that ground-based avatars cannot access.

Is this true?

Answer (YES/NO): NO